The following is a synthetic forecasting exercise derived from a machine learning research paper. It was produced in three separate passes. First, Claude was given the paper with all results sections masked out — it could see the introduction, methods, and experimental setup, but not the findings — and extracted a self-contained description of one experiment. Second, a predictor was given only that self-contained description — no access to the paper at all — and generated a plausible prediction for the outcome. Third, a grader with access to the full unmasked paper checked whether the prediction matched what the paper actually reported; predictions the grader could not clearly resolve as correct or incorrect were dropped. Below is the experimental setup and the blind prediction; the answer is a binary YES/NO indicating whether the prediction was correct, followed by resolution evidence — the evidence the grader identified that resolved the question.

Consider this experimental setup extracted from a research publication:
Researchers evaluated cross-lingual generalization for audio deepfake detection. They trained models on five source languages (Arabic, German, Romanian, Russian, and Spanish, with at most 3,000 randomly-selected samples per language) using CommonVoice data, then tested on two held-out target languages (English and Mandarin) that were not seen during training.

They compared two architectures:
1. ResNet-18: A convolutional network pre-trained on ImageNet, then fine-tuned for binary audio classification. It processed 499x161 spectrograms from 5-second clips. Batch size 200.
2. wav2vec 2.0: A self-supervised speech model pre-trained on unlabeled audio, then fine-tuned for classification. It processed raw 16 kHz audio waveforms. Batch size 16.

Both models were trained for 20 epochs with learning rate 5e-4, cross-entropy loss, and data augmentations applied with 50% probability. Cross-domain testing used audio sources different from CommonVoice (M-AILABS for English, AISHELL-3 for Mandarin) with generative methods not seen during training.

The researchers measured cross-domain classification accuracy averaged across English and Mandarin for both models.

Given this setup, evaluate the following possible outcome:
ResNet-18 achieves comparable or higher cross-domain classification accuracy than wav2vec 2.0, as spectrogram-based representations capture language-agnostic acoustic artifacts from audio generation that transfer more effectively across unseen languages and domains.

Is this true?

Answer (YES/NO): NO